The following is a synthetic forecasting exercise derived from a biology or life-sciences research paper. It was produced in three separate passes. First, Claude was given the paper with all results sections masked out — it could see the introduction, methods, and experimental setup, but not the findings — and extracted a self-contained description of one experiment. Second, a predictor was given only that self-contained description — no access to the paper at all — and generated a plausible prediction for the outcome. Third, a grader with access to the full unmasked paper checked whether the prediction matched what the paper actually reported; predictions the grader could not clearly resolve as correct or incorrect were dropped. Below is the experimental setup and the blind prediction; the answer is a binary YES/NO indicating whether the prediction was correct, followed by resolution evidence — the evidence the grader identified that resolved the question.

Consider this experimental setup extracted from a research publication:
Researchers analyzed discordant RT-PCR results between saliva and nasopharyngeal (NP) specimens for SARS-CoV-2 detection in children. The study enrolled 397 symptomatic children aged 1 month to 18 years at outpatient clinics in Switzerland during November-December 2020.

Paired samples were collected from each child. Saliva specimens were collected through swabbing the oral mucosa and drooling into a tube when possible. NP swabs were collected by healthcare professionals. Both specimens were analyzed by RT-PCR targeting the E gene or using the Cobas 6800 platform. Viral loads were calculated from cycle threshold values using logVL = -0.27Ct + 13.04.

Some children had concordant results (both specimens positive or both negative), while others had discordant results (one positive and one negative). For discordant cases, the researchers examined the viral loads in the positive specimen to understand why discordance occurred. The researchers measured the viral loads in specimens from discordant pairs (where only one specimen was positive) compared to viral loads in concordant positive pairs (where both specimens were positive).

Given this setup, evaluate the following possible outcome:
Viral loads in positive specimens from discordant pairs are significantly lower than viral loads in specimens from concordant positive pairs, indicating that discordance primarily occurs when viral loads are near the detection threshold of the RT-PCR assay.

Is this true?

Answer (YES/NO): YES